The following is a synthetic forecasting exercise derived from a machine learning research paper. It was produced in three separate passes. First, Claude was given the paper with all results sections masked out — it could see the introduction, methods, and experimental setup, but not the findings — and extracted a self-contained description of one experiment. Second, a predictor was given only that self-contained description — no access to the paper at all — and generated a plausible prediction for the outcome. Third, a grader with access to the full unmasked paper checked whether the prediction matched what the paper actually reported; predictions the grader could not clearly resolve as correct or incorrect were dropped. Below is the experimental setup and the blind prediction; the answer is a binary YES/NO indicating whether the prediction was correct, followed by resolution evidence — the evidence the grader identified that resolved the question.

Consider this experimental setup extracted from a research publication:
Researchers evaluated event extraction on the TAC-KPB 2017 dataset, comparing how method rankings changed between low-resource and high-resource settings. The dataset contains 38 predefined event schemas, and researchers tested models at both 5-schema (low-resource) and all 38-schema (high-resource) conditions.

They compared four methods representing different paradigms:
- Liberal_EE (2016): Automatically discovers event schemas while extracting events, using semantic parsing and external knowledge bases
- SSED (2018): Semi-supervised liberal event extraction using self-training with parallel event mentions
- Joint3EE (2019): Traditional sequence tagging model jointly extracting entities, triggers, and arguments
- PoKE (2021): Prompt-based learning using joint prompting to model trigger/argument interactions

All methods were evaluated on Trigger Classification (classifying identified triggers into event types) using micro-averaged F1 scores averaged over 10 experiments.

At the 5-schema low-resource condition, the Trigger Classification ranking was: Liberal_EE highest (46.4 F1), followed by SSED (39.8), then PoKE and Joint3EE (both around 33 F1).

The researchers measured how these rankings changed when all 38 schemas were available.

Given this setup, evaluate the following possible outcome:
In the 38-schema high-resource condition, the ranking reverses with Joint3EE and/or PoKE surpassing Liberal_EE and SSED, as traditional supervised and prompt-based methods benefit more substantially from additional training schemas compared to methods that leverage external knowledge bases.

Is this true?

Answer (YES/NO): YES